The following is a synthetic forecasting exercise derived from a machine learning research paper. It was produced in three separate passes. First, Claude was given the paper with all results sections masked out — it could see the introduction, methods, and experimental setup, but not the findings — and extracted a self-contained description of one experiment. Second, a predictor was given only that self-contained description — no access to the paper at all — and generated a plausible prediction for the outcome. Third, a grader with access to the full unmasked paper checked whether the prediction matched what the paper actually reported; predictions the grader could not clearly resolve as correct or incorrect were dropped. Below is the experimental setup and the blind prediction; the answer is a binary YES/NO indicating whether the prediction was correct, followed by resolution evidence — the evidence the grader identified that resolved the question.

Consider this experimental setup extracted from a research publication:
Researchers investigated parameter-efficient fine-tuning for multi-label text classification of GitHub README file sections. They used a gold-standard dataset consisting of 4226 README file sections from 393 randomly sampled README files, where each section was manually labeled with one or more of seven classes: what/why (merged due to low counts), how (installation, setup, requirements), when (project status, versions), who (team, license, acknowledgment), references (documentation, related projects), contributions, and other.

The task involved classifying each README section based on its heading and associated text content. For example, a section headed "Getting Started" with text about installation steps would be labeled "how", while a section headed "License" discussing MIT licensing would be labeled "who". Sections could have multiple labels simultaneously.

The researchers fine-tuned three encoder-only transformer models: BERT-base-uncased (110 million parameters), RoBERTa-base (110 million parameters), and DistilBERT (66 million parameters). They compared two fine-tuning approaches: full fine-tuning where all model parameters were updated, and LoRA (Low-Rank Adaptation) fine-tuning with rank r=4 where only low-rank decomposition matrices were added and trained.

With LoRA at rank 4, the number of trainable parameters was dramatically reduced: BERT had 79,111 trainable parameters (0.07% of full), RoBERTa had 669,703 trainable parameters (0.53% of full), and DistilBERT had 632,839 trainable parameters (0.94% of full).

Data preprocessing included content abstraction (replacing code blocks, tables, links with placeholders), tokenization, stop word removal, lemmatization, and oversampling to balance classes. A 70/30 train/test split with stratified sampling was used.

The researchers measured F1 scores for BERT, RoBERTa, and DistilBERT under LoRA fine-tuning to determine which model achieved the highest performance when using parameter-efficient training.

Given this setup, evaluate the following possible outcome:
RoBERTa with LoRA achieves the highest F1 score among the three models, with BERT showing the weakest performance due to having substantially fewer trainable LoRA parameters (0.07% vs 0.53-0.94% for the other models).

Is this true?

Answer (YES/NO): NO